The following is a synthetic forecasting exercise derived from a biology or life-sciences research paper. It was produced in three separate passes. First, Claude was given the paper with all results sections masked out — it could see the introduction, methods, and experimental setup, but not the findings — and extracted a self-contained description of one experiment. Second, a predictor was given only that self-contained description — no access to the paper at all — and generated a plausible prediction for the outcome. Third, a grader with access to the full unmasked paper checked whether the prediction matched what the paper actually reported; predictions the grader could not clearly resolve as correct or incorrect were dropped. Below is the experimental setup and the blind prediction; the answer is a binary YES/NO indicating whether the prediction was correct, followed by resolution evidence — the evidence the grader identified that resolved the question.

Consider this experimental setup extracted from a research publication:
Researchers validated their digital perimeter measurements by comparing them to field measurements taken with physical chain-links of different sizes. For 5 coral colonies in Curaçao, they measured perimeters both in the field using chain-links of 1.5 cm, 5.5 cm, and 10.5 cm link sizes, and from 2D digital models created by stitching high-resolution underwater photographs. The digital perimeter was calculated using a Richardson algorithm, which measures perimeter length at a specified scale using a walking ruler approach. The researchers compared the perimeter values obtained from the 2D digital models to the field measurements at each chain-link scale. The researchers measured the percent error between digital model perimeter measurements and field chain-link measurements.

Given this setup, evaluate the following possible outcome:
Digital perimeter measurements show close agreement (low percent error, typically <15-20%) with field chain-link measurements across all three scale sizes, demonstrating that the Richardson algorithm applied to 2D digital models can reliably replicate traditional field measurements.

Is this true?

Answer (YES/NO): YES